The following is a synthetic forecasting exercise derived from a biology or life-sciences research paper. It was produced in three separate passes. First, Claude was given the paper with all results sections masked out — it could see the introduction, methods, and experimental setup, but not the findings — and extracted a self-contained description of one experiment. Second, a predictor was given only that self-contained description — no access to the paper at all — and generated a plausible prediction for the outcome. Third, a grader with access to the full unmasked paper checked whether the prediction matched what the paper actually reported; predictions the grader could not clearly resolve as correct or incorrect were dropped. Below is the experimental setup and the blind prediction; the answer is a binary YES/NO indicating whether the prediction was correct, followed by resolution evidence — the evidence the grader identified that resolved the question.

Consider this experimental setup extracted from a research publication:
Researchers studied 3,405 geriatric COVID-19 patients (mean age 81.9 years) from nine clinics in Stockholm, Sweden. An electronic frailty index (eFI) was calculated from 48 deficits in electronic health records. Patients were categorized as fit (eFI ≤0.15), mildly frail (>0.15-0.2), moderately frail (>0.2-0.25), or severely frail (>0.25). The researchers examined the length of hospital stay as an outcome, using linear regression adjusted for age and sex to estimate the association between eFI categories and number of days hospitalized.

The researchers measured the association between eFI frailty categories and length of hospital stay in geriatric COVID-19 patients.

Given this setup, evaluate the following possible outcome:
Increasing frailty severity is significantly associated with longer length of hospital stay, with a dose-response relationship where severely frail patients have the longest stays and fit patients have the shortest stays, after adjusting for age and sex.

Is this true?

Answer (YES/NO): YES